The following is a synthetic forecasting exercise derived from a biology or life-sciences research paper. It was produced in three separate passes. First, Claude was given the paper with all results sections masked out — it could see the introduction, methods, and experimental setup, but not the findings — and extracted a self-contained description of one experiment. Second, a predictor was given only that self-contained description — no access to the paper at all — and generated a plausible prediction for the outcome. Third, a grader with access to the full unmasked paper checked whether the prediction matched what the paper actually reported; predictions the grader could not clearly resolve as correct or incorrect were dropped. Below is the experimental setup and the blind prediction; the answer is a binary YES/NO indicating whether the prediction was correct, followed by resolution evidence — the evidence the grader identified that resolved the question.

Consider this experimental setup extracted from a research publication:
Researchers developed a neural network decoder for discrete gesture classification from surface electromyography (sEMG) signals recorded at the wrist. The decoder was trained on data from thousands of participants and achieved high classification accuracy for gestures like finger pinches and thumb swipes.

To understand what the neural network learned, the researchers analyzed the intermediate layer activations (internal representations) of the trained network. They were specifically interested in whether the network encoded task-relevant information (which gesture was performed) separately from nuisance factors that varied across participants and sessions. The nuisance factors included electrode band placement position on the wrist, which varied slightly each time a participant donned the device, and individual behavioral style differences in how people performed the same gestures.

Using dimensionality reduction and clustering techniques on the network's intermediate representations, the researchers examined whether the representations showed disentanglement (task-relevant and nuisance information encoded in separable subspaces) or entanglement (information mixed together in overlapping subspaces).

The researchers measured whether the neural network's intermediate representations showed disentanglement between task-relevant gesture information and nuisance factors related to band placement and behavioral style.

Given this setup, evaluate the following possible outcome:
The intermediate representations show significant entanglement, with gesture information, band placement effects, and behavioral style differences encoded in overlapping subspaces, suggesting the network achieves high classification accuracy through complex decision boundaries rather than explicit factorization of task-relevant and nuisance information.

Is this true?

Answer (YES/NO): NO